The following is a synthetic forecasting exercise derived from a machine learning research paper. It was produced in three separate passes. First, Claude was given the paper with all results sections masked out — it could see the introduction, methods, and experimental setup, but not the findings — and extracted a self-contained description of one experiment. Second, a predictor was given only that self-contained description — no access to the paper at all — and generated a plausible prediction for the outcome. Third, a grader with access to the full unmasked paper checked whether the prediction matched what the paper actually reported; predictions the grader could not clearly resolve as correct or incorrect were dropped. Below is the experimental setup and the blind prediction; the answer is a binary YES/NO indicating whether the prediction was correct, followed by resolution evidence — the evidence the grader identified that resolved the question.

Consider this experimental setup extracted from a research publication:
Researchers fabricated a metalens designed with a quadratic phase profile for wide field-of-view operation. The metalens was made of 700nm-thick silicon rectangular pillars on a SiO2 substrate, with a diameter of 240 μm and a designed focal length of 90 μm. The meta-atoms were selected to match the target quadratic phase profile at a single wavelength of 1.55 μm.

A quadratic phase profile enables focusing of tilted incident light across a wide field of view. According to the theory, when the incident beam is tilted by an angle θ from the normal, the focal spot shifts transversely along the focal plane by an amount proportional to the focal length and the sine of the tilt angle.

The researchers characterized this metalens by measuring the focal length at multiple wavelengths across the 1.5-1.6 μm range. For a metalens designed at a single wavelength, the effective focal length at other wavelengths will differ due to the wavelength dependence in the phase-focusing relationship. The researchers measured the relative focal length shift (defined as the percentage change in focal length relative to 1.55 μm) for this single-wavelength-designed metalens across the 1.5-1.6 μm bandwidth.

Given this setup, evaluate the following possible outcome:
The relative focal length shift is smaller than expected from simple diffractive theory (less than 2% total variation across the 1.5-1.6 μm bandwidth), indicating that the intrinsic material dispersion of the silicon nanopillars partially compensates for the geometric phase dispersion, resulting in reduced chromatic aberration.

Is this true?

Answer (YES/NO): NO